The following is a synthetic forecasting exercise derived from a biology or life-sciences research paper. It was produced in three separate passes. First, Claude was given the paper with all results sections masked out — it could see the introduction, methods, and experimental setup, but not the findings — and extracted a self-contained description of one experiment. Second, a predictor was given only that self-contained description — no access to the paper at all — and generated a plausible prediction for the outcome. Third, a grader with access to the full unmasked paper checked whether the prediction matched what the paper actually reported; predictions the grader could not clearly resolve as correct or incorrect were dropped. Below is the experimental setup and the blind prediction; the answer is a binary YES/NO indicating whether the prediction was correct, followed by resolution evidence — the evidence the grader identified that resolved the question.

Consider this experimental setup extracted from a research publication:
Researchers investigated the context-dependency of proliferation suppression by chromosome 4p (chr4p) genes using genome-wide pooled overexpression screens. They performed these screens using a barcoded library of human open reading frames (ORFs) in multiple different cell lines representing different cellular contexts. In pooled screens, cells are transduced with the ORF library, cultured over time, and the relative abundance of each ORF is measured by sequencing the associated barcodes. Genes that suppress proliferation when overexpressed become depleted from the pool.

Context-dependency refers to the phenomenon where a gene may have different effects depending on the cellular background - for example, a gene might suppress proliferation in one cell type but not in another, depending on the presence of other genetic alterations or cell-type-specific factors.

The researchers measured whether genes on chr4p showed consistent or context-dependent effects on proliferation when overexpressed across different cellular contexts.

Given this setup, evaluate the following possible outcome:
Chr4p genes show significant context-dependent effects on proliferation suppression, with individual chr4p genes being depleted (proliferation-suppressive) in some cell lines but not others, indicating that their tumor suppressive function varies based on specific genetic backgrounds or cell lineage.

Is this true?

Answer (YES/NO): YES